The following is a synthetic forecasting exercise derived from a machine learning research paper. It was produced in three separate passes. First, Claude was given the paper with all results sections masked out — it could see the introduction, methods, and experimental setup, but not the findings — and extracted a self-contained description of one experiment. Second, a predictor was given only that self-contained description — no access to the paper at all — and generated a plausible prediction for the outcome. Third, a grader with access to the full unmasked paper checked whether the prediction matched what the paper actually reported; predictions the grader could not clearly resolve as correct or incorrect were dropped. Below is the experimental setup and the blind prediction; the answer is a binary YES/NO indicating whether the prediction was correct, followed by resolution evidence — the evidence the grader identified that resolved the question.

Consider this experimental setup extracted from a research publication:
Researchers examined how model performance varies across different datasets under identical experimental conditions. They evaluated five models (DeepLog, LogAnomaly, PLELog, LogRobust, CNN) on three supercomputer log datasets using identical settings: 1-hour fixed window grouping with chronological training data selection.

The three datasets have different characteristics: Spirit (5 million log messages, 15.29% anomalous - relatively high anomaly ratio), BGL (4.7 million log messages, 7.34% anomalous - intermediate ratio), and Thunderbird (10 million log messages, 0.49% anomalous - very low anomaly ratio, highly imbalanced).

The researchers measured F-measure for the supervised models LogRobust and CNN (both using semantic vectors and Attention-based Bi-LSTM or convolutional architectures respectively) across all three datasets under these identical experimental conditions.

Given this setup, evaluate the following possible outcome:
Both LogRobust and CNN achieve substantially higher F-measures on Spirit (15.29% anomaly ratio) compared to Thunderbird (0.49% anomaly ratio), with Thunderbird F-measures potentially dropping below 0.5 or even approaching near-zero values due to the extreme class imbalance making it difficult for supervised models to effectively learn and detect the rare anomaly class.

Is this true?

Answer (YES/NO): NO